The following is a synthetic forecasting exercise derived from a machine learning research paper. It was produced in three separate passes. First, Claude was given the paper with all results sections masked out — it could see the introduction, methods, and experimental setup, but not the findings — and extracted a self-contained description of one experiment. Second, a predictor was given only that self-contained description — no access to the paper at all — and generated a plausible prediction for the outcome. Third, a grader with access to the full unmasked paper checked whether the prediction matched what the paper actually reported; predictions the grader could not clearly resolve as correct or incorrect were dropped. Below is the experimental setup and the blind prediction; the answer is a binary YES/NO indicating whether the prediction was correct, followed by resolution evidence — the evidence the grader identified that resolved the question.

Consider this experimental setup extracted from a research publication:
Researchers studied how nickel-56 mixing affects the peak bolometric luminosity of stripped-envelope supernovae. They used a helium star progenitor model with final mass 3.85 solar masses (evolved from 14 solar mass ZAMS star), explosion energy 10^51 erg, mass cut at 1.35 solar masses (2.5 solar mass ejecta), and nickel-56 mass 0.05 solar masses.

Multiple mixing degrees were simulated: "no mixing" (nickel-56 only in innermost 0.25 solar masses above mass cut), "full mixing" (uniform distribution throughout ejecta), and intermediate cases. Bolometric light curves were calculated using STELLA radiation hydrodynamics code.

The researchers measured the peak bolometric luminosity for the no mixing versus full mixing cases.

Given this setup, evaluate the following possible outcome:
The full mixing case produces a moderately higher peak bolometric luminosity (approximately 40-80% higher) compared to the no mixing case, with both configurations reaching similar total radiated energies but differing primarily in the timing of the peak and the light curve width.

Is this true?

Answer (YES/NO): NO